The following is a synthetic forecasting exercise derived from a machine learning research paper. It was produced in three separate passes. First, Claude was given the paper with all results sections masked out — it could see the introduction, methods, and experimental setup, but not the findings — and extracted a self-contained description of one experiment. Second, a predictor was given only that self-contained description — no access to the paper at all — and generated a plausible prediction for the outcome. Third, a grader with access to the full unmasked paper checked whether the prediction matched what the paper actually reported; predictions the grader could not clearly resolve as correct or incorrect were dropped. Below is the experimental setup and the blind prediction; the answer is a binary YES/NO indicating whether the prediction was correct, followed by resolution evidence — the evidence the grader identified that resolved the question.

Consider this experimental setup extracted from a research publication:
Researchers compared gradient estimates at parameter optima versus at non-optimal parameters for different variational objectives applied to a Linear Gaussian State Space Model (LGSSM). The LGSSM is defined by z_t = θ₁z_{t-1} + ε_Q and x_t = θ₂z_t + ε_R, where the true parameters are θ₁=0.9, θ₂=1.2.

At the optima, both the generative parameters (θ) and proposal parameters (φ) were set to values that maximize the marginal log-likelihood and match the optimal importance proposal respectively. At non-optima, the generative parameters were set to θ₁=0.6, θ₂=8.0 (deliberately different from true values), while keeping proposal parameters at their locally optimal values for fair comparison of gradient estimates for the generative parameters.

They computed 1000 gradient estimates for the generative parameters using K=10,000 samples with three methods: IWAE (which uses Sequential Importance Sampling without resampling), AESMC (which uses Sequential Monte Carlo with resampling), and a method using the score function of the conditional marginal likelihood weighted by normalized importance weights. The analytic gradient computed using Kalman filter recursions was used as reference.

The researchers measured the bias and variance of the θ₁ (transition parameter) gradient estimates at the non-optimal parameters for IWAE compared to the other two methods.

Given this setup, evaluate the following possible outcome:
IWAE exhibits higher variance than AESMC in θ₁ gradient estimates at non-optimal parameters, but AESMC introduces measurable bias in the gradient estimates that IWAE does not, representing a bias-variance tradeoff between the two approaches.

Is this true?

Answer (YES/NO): NO